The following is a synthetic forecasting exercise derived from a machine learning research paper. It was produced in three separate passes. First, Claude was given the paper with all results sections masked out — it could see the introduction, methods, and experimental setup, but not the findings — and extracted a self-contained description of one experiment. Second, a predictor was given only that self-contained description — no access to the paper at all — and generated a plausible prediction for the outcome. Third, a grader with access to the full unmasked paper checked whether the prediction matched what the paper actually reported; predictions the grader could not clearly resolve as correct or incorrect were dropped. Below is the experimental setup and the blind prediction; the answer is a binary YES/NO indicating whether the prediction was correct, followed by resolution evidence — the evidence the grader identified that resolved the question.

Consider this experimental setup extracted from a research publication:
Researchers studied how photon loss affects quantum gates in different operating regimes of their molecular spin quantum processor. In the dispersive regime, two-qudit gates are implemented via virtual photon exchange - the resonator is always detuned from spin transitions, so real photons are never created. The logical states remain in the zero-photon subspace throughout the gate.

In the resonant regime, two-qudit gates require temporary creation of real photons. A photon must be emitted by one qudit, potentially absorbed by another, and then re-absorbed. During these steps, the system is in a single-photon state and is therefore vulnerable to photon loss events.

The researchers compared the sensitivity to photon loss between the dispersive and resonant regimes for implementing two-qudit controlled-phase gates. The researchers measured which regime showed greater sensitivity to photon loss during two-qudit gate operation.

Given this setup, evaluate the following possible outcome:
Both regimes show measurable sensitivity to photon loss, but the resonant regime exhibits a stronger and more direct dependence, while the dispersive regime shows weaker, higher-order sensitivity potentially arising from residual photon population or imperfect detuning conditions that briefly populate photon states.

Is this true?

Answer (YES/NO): NO